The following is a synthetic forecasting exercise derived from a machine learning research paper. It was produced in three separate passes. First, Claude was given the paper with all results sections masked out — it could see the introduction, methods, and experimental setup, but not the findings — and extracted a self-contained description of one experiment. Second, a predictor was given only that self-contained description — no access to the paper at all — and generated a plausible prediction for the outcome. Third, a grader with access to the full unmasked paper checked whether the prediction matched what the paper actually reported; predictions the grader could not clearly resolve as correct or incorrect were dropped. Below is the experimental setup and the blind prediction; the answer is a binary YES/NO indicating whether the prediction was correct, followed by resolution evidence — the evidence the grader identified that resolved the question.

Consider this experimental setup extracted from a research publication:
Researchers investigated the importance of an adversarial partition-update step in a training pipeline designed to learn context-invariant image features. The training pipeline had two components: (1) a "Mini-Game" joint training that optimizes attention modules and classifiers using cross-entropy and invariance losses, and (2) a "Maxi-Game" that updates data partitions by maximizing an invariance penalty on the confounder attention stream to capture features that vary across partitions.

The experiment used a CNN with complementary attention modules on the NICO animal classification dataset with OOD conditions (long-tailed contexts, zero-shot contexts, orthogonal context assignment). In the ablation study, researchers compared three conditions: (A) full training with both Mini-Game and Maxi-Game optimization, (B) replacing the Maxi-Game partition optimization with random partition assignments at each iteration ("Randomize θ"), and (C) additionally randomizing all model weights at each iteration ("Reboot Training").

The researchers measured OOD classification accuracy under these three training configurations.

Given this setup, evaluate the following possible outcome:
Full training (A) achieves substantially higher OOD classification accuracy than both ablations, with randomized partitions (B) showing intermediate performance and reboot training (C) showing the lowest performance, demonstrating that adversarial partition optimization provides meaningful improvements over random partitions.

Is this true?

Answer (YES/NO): YES